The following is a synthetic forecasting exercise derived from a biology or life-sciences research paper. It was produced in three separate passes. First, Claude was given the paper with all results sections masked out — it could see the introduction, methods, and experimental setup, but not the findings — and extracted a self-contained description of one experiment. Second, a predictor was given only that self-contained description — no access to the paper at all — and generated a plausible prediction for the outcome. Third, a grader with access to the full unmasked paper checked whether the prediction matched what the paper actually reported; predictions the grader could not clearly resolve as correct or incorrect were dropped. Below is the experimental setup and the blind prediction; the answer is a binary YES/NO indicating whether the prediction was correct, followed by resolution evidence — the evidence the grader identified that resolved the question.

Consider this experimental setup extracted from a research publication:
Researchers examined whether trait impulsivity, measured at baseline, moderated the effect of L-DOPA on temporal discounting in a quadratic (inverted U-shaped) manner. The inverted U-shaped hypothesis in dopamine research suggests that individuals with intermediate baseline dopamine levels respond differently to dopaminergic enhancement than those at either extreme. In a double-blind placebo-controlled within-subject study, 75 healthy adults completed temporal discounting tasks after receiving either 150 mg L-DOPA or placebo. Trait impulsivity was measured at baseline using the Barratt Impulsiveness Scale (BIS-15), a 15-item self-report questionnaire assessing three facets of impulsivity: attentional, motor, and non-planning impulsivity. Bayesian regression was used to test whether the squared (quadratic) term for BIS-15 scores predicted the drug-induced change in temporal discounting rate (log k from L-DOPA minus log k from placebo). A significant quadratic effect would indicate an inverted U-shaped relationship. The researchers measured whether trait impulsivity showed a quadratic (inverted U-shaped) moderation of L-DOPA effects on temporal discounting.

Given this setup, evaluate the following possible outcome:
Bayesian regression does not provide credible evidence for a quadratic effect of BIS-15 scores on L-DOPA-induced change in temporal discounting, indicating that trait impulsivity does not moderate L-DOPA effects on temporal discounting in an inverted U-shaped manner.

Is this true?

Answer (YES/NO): YES